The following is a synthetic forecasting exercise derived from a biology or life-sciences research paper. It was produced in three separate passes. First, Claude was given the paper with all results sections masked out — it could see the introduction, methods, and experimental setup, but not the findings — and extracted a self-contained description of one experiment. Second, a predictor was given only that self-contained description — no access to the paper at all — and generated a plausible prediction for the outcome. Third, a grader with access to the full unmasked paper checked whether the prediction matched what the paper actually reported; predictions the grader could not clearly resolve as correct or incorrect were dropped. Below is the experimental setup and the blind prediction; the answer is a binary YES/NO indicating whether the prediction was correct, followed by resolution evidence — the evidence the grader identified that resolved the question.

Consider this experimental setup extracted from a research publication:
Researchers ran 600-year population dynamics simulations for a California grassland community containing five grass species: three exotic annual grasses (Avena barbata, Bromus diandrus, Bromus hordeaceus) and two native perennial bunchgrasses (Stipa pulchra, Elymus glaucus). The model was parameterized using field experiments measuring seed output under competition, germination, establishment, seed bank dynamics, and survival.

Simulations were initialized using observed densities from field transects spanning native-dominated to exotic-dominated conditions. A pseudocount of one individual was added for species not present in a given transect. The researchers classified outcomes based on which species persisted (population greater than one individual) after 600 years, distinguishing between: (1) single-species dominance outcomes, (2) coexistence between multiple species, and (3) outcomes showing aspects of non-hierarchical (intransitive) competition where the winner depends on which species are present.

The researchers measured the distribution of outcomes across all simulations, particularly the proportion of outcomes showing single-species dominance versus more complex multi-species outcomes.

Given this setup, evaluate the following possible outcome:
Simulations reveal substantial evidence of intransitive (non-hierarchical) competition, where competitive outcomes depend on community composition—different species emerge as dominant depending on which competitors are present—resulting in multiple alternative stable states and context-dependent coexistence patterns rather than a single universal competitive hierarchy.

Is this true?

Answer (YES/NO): YES